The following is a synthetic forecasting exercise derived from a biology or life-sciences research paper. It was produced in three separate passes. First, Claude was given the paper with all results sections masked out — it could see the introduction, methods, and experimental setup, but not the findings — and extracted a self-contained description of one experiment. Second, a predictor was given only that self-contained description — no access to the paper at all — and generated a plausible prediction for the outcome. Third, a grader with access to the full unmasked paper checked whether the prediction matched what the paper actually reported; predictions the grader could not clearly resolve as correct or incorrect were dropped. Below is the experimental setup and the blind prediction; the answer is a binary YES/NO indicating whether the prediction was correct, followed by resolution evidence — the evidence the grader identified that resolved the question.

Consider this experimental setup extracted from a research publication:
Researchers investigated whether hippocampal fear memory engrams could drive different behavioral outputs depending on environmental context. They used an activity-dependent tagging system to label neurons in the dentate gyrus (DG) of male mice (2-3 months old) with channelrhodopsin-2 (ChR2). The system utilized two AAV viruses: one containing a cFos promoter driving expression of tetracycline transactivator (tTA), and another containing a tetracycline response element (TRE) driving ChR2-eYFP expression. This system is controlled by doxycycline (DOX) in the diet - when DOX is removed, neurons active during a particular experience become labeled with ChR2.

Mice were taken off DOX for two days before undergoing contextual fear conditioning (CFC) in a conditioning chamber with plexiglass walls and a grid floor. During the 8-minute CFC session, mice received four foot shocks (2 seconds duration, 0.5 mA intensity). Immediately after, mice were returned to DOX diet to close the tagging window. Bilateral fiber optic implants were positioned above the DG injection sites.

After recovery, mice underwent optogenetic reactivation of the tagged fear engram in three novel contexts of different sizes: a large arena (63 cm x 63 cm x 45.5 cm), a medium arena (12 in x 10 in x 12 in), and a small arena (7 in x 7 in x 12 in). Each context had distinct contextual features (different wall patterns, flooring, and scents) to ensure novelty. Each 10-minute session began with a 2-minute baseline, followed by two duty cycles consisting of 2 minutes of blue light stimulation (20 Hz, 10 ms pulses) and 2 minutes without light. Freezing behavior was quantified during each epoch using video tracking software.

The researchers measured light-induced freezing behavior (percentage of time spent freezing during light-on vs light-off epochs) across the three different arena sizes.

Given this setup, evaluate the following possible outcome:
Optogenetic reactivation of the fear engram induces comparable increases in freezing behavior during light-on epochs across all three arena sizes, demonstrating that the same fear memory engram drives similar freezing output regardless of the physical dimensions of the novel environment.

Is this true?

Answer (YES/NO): NO